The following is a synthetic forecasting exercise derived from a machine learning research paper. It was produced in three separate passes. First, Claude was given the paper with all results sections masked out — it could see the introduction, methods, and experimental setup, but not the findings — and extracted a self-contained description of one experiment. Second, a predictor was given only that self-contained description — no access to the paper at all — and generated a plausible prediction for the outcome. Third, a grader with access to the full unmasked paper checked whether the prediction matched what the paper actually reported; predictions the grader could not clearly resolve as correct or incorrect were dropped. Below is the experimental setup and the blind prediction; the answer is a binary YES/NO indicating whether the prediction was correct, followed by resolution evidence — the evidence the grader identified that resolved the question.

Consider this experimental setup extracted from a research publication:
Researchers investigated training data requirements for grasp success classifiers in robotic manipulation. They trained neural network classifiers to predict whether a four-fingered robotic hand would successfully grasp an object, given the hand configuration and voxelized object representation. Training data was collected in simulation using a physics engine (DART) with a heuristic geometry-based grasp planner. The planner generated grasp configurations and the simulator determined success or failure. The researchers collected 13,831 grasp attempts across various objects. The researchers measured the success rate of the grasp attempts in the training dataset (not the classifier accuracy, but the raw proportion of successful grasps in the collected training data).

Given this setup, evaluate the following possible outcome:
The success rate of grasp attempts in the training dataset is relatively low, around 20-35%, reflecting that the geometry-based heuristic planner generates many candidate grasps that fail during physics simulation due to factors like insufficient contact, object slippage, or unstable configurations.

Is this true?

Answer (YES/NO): YES